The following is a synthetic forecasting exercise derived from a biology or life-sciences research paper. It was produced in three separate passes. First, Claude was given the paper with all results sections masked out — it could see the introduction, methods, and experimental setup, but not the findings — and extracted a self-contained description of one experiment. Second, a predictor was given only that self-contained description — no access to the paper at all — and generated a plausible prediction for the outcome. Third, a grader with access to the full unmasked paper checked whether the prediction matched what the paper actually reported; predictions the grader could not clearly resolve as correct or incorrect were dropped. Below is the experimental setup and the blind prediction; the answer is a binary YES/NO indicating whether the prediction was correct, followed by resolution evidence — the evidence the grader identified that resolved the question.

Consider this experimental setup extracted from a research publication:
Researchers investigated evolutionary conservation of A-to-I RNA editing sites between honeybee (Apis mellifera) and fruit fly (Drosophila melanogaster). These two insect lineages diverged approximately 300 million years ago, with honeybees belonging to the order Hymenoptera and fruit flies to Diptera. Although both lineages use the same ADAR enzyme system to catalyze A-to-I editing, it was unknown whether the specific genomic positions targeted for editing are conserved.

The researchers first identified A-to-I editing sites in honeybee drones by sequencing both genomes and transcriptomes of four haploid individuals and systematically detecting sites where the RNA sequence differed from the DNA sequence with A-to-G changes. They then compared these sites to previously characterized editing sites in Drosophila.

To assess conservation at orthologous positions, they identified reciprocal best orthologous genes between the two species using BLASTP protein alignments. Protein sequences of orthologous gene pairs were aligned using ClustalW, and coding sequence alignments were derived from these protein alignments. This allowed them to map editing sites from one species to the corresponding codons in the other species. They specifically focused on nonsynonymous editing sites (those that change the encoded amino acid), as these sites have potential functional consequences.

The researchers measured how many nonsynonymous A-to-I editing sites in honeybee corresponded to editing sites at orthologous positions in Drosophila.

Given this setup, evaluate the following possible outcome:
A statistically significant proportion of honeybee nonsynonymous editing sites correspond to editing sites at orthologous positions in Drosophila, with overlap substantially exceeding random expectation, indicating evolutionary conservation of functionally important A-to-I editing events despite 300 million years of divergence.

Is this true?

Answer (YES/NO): NO